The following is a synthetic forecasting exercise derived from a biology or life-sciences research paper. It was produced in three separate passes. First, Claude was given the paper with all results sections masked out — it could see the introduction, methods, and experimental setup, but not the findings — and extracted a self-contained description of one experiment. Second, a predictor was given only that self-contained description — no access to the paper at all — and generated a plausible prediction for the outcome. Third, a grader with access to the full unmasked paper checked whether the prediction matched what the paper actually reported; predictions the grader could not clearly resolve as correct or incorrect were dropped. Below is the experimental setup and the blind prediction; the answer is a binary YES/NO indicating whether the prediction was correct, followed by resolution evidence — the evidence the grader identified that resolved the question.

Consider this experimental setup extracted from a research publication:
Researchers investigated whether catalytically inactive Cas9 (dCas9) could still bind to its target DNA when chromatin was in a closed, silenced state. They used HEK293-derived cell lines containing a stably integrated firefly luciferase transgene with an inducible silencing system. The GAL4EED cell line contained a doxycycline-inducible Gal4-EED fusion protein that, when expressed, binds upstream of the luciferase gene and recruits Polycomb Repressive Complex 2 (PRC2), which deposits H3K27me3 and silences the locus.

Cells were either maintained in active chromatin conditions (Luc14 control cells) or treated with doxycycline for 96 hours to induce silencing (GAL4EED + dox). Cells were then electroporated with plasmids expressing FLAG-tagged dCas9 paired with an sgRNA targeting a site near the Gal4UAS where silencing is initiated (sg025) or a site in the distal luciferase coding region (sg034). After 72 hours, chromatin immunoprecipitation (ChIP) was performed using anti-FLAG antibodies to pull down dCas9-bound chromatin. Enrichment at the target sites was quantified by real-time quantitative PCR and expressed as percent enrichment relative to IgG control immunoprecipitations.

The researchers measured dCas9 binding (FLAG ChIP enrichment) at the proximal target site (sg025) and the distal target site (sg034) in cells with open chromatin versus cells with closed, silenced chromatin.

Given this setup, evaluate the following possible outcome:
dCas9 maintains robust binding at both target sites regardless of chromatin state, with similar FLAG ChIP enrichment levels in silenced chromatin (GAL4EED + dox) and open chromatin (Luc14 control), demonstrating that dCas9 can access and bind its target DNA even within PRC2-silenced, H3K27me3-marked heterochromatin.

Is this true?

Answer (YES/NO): YES